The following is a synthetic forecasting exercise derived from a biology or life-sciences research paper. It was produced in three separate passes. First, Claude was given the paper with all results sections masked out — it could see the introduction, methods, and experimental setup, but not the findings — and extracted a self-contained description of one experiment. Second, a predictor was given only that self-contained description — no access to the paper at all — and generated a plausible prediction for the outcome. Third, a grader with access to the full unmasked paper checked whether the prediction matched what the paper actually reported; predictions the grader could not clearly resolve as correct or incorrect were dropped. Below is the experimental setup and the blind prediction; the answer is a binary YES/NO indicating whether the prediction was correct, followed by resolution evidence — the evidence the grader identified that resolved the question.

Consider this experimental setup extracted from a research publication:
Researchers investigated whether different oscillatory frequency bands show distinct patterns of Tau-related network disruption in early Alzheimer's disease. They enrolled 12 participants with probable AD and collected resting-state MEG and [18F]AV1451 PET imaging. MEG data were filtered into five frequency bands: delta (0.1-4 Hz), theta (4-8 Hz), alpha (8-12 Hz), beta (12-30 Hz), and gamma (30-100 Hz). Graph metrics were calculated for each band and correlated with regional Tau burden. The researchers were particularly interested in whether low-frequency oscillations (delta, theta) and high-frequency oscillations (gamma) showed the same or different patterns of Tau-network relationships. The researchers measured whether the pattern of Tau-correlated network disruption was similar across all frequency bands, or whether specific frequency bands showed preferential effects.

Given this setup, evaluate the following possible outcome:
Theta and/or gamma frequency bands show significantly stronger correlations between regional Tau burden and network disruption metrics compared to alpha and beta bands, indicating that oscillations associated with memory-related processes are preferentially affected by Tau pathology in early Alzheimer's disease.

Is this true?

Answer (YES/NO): NO